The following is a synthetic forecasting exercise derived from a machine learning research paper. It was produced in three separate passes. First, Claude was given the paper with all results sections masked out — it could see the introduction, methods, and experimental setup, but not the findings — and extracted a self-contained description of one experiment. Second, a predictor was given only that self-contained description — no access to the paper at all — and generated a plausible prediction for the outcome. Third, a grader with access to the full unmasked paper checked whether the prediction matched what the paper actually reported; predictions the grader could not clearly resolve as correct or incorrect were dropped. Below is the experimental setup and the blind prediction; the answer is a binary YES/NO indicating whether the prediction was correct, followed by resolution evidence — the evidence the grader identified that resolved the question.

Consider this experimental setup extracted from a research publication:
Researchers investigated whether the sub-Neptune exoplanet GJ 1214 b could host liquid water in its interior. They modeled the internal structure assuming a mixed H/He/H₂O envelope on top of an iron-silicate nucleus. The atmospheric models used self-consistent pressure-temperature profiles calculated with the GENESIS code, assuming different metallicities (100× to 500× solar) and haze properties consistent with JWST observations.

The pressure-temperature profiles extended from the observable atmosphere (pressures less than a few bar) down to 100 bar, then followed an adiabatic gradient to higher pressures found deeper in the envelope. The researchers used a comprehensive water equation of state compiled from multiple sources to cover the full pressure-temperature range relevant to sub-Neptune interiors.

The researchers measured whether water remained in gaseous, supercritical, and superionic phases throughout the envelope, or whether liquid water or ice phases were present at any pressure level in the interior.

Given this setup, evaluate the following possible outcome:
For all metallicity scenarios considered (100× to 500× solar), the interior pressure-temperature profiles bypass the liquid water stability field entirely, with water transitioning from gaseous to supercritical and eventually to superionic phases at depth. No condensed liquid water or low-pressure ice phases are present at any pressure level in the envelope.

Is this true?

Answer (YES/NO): YES